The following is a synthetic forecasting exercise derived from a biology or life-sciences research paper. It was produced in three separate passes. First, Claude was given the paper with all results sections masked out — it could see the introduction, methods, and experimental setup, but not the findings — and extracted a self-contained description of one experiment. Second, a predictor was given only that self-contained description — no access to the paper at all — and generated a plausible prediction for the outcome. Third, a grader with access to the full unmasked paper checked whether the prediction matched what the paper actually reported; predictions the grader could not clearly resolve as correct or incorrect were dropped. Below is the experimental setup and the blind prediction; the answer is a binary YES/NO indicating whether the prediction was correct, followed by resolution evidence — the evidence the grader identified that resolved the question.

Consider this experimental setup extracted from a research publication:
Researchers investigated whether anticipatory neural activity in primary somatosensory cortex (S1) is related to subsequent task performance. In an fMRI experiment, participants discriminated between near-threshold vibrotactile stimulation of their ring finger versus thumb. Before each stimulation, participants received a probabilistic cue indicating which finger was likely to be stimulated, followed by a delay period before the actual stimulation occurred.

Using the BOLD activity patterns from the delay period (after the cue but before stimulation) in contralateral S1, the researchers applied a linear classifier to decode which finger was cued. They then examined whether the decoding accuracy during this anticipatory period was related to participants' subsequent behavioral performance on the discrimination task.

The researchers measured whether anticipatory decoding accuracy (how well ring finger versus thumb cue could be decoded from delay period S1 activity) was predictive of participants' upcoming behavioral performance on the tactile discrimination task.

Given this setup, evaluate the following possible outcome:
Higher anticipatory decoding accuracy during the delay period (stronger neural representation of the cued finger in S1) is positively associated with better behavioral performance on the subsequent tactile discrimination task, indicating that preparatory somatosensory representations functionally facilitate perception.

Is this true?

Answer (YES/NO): YES